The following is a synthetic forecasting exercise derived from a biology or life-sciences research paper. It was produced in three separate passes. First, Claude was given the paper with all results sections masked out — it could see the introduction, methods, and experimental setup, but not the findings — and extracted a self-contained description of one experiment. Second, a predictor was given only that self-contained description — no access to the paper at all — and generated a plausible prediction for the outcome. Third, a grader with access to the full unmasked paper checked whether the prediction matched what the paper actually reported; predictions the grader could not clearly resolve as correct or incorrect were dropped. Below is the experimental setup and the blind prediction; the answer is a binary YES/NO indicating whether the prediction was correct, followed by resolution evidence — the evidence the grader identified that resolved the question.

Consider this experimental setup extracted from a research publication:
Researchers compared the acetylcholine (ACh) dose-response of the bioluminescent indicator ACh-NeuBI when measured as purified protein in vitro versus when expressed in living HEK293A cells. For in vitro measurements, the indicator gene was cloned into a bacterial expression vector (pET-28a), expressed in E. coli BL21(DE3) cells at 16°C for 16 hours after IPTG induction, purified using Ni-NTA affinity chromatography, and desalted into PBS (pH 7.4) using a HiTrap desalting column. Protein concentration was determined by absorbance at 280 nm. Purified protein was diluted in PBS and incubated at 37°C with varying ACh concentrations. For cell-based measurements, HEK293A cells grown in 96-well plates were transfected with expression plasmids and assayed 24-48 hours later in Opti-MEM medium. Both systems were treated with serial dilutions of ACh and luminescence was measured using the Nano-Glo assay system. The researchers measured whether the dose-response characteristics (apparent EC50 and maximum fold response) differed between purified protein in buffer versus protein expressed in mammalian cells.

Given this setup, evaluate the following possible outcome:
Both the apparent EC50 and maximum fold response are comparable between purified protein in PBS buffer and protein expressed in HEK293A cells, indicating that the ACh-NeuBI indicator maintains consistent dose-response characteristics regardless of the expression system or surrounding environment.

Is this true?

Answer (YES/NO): NO